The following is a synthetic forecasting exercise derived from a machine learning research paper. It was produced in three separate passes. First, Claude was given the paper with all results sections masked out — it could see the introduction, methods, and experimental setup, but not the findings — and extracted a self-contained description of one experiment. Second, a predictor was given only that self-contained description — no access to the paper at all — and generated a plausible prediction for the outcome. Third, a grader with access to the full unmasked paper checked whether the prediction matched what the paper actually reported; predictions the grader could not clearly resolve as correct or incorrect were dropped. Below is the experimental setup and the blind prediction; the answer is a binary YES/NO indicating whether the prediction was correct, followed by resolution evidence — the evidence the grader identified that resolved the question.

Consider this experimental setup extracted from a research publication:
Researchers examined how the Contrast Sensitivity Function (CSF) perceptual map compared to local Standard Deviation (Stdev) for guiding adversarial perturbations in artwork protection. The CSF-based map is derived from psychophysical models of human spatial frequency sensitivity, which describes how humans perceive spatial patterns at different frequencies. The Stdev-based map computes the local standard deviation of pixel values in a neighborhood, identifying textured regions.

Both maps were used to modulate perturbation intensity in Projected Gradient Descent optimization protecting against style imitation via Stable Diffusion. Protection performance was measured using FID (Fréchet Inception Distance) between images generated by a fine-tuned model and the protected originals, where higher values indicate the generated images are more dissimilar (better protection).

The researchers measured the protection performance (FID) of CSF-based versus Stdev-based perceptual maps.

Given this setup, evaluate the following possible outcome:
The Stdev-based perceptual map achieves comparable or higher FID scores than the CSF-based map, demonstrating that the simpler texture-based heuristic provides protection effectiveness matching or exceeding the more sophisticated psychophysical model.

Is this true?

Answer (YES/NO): YES